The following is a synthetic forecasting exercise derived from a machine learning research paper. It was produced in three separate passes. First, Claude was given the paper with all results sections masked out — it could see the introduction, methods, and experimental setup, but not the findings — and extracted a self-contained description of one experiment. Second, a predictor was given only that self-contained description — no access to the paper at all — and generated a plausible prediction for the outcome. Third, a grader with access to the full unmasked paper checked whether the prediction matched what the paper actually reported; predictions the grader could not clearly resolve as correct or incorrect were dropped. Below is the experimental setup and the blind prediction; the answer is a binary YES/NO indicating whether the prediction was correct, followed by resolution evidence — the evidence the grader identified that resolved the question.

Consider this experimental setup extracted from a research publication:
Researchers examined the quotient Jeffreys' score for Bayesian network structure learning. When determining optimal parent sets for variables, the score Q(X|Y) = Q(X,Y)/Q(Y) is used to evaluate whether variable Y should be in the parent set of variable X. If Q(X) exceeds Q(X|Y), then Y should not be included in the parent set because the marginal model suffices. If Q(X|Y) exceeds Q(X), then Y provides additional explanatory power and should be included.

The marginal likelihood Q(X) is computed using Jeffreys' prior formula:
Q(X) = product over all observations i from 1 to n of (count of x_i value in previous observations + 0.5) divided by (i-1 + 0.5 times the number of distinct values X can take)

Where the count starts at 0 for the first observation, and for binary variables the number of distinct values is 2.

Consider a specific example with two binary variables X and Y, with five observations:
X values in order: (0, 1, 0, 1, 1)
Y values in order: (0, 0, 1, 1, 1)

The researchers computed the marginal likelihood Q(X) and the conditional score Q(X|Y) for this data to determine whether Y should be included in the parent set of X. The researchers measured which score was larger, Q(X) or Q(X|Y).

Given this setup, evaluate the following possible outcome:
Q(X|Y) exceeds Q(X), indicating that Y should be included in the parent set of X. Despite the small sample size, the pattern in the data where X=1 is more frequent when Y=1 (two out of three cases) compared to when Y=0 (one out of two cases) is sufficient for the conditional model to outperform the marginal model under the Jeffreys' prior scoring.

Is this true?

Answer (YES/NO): NO